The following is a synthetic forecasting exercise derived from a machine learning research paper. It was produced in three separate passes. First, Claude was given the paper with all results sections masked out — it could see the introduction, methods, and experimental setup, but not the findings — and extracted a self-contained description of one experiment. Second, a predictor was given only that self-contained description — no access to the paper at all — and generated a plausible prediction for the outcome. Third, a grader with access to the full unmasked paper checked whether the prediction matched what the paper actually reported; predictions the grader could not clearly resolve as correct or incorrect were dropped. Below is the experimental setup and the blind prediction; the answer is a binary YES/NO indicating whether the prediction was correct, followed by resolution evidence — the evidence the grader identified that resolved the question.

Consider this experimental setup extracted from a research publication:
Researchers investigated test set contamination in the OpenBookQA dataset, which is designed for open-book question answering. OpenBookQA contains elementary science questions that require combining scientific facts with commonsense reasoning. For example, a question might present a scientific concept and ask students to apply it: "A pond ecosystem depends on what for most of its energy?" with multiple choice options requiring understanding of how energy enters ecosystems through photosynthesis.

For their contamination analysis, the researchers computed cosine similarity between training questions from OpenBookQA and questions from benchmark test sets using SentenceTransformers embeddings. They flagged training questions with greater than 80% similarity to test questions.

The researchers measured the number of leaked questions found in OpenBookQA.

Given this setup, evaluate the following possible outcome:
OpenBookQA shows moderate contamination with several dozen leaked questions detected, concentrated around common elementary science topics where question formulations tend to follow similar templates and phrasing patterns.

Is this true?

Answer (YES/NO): NO